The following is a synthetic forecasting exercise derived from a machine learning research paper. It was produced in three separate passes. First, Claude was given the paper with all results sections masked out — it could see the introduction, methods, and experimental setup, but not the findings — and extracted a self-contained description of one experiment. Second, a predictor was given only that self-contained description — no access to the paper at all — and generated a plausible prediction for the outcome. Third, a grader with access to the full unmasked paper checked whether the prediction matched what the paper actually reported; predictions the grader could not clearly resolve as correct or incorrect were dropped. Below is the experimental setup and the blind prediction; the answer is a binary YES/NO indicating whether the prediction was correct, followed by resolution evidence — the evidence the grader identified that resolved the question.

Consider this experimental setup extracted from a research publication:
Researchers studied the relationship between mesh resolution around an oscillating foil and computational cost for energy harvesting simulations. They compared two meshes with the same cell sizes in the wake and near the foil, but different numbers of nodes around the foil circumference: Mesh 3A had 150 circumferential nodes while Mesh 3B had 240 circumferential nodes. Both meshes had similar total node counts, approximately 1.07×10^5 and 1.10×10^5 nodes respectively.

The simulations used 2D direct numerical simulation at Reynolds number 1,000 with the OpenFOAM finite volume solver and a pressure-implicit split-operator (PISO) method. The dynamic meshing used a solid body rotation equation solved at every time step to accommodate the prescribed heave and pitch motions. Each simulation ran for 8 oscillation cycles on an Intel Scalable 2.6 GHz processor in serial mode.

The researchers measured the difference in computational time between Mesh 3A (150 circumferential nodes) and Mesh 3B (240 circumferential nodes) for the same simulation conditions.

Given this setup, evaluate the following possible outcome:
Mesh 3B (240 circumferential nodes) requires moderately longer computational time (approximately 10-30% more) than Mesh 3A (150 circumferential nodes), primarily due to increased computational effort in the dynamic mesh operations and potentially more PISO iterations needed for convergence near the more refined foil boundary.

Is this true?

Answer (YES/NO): NO